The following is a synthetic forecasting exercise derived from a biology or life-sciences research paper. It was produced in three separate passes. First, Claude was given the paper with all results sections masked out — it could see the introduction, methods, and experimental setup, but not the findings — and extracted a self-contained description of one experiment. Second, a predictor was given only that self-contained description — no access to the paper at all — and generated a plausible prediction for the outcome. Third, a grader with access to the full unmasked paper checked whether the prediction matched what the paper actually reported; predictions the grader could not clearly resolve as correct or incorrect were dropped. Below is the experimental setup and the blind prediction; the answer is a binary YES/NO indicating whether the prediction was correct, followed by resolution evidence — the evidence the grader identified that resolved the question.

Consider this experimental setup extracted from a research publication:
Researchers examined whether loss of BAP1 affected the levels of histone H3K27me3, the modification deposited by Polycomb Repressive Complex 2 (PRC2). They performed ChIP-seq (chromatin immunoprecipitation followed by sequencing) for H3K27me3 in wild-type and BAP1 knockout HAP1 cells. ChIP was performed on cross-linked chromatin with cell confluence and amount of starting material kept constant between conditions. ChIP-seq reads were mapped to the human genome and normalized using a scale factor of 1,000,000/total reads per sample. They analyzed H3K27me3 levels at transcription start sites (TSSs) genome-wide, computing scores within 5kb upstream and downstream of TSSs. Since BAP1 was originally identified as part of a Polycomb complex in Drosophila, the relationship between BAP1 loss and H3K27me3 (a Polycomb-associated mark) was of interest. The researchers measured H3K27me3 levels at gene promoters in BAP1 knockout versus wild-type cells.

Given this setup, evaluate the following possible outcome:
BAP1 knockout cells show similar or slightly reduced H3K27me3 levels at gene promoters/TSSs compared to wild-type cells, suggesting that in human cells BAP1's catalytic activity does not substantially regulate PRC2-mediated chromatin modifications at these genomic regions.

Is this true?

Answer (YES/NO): YES